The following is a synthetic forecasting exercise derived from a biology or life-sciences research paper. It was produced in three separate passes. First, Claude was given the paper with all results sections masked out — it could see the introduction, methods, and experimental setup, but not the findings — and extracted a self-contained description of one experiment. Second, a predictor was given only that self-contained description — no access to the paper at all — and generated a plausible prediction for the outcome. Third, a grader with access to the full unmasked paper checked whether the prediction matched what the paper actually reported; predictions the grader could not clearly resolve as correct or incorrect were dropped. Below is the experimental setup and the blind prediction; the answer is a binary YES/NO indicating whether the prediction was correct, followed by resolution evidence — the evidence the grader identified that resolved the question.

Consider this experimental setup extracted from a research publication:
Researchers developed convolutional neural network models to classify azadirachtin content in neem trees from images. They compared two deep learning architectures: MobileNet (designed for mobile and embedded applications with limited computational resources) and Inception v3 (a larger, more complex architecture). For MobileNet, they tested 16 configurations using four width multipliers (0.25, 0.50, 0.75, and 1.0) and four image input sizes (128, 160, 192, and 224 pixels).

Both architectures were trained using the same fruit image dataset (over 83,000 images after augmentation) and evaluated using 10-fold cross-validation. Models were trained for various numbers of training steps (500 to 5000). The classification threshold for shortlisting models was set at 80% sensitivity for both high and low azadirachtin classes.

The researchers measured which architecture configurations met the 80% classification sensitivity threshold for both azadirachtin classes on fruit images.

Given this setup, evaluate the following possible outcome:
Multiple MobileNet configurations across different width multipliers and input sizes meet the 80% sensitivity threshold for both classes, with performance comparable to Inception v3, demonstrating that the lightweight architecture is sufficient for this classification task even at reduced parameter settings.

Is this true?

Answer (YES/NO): NO